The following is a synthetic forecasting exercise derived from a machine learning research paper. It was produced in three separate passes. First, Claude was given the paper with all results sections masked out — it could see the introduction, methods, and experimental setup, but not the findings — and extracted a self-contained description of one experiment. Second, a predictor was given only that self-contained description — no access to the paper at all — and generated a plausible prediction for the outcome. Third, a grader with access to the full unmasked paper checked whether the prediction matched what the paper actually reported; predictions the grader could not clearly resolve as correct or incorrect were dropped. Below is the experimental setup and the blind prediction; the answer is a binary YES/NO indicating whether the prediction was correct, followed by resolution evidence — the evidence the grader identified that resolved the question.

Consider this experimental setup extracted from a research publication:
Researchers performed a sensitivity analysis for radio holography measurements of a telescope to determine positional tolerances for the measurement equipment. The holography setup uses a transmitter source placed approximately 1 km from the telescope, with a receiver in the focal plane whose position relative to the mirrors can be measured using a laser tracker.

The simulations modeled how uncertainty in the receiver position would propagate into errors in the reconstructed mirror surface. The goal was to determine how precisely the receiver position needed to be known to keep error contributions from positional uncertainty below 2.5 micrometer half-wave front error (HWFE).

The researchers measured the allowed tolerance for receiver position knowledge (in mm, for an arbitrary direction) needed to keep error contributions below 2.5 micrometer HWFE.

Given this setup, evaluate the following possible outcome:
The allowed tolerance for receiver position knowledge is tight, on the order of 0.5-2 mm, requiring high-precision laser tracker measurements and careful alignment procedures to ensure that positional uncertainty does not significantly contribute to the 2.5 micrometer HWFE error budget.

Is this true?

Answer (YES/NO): YES